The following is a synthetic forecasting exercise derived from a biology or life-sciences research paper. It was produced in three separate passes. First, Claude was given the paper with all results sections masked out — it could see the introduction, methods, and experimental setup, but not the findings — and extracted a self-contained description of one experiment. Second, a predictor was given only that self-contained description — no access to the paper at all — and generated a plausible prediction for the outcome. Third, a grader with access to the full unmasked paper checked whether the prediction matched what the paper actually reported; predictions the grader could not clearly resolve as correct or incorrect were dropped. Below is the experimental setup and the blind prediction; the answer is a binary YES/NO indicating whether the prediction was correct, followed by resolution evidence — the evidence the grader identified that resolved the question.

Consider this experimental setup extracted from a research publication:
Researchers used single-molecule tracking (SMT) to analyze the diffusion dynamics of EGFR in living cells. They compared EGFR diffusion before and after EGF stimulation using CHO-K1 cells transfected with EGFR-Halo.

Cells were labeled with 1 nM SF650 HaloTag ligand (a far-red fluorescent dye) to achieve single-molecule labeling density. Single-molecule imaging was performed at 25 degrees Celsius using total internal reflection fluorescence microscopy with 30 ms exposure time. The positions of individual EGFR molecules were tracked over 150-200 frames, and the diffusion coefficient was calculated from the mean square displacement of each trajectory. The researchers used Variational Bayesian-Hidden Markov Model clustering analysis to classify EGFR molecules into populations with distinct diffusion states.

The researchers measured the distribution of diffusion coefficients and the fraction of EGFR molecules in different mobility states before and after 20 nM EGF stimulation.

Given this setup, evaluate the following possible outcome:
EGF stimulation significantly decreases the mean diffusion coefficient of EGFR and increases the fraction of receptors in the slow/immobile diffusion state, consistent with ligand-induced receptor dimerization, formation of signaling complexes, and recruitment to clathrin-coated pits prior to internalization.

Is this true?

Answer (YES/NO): YES